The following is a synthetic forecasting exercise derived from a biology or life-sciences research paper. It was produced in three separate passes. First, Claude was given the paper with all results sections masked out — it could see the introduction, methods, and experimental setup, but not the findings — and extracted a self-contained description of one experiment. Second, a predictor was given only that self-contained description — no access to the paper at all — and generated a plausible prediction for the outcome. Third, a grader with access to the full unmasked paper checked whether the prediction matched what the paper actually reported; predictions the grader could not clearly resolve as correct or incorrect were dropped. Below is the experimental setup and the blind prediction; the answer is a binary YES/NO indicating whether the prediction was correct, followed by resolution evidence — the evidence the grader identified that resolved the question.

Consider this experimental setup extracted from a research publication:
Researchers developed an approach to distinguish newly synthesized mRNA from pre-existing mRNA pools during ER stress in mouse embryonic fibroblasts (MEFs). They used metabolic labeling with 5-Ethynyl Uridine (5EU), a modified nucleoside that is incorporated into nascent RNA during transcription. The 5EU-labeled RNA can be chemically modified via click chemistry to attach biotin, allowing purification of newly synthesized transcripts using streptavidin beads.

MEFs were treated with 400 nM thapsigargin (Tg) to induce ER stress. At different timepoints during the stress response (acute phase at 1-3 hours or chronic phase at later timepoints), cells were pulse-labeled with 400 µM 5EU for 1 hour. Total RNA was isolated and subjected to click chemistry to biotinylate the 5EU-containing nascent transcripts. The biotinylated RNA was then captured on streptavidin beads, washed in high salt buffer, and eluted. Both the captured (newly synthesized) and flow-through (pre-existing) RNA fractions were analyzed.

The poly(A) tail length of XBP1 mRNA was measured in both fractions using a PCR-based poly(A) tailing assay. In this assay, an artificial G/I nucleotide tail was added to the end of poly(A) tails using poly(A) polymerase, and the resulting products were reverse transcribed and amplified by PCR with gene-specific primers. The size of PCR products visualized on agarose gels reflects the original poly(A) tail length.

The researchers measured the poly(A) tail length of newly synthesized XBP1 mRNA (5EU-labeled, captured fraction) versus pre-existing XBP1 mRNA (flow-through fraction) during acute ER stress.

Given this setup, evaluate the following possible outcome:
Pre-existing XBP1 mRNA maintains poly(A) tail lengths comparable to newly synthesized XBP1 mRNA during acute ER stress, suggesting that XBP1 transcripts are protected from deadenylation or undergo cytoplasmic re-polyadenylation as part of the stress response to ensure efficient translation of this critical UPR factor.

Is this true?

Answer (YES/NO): NO